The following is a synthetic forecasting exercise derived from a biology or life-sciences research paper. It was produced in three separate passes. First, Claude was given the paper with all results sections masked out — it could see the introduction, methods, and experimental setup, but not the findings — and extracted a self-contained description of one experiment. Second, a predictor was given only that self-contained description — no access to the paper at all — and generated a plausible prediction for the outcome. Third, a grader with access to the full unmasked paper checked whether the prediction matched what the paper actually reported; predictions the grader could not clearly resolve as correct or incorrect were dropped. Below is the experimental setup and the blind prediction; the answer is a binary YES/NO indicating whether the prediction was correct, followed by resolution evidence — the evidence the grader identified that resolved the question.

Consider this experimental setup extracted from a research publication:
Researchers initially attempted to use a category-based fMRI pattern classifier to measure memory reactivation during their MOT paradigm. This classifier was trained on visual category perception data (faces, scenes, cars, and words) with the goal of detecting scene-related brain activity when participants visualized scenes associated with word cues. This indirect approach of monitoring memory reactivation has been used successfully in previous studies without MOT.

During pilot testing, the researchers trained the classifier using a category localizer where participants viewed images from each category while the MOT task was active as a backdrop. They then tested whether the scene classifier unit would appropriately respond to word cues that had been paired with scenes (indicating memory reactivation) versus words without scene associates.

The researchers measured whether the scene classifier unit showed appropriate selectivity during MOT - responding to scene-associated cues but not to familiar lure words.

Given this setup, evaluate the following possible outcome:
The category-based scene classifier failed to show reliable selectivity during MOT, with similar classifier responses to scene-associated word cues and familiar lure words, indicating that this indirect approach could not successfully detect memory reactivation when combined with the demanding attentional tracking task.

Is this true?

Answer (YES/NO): NO